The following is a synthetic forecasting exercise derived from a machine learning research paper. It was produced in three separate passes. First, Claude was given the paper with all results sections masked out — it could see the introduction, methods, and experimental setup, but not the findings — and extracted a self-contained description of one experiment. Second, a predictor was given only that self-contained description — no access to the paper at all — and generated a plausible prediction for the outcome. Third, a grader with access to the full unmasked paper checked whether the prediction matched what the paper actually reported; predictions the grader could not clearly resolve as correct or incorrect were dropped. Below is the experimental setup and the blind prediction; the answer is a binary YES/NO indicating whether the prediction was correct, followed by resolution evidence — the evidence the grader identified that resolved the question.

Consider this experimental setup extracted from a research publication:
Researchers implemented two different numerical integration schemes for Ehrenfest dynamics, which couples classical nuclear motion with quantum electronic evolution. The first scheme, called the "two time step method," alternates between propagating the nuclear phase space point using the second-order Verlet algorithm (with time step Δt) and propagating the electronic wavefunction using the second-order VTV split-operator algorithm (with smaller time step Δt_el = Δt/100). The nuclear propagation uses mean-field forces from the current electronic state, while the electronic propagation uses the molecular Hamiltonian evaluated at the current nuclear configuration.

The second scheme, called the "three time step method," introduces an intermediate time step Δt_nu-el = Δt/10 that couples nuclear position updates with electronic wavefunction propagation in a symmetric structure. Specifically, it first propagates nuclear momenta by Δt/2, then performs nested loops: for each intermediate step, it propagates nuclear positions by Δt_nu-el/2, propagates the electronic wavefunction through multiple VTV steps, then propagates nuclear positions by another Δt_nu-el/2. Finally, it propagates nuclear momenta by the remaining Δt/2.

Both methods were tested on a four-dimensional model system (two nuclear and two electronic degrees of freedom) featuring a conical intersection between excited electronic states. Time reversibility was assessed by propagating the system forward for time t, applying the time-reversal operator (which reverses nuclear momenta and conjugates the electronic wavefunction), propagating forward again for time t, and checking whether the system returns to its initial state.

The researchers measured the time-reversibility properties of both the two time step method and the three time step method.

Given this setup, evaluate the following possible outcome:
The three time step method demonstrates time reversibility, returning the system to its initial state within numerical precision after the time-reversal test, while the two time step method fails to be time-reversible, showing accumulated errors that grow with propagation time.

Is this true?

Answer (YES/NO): YES